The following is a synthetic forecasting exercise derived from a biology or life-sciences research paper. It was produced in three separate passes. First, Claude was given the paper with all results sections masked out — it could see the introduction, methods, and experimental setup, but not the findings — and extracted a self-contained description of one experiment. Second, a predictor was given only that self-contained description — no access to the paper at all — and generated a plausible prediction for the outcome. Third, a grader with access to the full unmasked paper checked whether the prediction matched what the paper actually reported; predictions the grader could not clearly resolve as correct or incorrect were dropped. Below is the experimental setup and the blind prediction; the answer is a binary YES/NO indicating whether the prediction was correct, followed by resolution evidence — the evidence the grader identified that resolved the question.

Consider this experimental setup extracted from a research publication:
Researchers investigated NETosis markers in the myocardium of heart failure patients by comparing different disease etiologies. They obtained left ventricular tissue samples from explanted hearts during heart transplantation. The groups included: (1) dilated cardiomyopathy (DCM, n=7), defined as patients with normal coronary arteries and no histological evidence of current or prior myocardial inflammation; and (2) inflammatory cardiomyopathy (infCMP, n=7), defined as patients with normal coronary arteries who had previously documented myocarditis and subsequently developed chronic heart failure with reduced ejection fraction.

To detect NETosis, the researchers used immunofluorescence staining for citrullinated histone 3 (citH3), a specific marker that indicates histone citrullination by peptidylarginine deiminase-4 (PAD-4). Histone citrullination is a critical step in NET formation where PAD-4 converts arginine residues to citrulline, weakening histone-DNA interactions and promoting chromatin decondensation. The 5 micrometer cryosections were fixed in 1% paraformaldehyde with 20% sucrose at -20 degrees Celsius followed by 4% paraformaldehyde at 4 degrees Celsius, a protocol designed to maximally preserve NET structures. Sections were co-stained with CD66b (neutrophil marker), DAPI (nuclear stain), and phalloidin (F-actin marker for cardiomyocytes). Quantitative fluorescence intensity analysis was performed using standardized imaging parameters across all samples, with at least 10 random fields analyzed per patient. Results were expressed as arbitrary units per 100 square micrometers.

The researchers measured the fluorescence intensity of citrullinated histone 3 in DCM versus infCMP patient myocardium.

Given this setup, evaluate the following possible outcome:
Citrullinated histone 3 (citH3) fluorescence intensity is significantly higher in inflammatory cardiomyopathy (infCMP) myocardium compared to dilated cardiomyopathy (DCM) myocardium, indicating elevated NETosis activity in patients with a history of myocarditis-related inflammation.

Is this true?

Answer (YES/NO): YES